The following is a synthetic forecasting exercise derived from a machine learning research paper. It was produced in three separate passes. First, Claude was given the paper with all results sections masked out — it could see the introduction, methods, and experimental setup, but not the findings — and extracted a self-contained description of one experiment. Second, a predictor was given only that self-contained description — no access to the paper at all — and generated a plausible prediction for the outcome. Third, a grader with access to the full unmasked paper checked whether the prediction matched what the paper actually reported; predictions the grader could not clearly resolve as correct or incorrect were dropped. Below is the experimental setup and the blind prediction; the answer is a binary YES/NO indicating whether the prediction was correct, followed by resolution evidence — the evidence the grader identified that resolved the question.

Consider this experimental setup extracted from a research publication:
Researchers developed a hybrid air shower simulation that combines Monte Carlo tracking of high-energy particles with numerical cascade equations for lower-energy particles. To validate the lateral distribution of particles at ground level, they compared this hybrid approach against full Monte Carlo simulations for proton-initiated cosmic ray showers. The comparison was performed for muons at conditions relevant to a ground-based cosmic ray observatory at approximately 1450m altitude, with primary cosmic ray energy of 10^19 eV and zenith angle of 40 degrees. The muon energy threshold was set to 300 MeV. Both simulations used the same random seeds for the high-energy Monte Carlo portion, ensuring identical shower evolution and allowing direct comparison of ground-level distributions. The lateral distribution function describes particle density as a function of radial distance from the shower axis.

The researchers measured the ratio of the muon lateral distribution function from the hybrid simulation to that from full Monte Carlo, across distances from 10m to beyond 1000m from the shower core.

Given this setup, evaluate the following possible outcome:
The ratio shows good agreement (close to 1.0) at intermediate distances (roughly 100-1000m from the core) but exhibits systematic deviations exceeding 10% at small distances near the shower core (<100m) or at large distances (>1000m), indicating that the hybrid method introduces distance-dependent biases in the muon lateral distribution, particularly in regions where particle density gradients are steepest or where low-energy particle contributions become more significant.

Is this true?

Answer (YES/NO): NO